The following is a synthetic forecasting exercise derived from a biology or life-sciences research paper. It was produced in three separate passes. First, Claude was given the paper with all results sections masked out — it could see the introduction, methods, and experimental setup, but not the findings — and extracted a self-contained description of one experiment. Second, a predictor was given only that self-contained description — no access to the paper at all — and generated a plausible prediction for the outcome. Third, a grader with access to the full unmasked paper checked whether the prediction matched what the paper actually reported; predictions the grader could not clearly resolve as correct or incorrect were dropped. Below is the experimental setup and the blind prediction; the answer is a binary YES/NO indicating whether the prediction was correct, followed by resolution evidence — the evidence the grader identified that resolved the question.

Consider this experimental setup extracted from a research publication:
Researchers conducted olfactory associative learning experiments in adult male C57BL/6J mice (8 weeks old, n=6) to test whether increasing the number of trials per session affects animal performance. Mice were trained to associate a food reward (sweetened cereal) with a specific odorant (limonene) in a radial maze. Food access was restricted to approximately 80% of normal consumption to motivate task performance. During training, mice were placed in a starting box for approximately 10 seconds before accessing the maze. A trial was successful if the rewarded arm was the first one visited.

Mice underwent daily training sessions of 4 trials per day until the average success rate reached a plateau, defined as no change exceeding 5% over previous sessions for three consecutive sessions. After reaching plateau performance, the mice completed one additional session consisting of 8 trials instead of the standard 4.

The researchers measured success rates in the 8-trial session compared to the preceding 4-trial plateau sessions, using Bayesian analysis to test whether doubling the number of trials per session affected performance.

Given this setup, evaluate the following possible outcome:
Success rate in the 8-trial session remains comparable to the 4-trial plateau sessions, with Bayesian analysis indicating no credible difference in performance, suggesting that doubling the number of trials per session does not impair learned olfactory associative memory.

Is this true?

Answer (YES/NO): YES